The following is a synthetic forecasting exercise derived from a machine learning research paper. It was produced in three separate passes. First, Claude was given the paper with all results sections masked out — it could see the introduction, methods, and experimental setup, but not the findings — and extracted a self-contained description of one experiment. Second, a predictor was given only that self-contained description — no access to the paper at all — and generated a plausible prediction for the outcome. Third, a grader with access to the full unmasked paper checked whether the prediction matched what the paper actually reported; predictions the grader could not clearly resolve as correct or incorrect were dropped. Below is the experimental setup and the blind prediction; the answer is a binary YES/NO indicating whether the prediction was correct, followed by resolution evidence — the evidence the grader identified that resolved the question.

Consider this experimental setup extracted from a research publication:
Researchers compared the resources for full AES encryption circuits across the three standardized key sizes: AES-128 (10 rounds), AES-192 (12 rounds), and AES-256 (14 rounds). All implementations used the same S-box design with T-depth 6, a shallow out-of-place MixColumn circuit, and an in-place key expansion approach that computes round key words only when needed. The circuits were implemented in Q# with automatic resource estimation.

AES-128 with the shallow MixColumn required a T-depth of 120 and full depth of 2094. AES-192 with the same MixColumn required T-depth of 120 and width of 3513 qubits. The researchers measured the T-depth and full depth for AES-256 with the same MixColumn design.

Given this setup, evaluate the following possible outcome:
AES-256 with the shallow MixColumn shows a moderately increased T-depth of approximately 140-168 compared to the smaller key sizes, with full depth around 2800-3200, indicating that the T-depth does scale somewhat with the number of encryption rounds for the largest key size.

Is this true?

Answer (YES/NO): NO